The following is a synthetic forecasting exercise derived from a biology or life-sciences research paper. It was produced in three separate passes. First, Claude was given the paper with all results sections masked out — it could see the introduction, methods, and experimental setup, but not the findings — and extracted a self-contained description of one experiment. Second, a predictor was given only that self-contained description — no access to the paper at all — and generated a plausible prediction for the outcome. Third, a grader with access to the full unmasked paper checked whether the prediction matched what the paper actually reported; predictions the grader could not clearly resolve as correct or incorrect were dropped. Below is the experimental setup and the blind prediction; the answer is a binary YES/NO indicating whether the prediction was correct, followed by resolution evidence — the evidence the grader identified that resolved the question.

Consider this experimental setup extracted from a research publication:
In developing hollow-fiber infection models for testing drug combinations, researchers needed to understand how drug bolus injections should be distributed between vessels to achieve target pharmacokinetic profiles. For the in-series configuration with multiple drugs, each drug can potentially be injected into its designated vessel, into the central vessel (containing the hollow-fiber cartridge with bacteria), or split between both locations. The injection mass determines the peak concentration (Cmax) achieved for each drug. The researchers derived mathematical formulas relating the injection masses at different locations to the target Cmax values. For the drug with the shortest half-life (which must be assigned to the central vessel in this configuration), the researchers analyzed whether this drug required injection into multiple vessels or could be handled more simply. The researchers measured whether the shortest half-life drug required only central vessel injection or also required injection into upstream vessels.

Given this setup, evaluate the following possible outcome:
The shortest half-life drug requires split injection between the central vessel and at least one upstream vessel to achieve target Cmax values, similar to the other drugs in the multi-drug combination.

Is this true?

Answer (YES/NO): NO